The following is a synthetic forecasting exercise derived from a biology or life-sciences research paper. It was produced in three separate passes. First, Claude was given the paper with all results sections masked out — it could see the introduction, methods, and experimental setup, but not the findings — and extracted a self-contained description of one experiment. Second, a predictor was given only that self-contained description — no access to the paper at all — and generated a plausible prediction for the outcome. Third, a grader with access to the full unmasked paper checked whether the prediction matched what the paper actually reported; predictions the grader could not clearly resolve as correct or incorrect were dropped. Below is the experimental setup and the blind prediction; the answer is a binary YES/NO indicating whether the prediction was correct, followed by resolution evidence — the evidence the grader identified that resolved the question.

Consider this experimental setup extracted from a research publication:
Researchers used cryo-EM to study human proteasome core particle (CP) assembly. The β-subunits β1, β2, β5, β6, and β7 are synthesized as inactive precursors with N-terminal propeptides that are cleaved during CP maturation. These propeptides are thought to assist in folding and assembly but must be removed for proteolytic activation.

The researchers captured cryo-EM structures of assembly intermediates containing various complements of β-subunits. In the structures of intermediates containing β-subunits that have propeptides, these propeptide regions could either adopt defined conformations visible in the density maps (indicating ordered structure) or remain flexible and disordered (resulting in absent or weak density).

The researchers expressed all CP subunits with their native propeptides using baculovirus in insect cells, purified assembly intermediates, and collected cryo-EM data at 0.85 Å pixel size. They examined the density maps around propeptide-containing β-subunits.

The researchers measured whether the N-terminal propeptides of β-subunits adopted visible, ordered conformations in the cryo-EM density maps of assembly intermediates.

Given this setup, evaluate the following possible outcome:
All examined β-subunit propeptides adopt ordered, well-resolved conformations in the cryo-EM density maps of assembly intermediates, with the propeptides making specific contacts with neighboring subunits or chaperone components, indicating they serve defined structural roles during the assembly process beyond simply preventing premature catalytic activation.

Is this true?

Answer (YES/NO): NO